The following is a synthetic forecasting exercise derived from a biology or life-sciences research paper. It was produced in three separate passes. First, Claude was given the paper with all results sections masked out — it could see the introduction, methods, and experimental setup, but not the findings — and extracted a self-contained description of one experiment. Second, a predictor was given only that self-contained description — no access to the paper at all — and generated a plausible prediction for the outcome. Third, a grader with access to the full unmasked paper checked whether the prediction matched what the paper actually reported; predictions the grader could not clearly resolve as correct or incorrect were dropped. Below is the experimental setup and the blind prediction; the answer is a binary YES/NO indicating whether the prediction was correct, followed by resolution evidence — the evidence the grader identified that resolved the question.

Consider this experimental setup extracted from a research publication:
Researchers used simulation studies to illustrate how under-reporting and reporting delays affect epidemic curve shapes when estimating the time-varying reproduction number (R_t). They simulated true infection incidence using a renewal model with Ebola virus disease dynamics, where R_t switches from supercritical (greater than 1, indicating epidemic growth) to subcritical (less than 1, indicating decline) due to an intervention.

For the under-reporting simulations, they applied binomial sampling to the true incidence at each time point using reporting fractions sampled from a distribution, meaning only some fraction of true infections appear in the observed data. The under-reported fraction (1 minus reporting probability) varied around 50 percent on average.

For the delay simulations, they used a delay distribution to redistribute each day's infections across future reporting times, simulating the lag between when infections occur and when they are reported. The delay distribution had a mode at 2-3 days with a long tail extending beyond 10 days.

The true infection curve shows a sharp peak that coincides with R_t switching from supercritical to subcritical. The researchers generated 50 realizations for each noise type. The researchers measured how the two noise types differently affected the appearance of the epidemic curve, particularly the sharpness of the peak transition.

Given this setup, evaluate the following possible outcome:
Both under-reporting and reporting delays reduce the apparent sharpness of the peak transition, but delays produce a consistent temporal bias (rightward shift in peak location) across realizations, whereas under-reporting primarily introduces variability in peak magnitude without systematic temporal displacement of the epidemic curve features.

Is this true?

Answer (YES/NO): NO